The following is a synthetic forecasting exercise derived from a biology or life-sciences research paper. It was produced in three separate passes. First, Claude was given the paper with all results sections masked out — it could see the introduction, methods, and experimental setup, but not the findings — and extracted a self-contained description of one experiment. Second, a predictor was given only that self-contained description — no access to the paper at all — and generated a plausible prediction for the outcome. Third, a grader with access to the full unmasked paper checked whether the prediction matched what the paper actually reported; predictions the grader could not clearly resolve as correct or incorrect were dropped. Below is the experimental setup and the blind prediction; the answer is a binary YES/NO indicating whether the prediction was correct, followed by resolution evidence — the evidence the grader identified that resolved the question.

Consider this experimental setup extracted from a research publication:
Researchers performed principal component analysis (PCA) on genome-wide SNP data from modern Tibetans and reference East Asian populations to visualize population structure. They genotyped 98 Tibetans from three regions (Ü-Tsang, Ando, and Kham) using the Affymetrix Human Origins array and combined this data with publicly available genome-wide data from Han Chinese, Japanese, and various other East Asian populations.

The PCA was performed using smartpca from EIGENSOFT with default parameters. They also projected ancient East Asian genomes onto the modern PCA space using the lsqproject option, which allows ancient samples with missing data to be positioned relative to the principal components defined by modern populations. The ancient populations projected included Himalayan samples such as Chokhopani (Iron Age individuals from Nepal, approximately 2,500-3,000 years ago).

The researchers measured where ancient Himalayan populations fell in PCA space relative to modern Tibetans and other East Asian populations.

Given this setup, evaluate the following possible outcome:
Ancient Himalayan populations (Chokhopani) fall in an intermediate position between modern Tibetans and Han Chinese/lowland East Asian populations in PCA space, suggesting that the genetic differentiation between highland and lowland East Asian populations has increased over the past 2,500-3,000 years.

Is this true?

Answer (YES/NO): NO